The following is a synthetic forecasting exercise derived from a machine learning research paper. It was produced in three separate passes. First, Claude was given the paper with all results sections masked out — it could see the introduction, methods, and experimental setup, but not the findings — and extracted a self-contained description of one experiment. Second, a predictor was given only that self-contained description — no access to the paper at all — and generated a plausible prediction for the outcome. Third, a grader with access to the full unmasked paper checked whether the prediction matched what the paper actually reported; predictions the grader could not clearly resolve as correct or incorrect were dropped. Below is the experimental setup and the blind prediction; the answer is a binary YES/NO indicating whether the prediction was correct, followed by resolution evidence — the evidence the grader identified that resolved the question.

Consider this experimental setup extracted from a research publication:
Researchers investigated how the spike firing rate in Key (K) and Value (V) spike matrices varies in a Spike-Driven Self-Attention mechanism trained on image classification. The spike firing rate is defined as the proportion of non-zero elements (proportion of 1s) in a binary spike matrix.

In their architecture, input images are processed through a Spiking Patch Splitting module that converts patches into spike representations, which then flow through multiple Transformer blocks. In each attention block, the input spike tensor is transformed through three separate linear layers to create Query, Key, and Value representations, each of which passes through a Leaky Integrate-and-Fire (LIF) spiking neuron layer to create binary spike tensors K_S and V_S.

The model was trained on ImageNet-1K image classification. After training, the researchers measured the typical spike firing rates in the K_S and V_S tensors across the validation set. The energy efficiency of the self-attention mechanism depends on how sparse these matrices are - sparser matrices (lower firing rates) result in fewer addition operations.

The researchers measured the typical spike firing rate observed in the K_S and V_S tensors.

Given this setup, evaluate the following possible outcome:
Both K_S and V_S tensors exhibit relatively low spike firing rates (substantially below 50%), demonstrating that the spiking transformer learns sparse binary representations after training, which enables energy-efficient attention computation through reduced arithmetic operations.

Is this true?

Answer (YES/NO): YES